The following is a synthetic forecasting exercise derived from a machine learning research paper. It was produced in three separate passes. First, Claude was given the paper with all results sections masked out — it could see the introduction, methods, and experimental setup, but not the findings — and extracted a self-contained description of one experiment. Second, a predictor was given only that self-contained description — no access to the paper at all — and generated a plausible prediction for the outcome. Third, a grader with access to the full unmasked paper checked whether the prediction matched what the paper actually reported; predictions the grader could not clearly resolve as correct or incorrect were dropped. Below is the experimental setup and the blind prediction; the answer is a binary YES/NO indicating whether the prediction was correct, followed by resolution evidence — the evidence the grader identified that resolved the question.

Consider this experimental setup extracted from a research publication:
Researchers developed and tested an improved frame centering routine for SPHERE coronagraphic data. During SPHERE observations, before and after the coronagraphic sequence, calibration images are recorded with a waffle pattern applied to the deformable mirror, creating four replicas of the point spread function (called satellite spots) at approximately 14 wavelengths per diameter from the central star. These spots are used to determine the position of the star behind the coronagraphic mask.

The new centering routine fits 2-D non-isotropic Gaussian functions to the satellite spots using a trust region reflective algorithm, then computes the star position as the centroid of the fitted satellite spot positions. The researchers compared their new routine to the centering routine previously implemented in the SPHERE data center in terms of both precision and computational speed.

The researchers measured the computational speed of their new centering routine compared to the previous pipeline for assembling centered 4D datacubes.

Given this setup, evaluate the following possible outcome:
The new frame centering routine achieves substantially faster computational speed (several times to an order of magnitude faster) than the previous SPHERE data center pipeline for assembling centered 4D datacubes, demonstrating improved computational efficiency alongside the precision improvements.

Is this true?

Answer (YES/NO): YES